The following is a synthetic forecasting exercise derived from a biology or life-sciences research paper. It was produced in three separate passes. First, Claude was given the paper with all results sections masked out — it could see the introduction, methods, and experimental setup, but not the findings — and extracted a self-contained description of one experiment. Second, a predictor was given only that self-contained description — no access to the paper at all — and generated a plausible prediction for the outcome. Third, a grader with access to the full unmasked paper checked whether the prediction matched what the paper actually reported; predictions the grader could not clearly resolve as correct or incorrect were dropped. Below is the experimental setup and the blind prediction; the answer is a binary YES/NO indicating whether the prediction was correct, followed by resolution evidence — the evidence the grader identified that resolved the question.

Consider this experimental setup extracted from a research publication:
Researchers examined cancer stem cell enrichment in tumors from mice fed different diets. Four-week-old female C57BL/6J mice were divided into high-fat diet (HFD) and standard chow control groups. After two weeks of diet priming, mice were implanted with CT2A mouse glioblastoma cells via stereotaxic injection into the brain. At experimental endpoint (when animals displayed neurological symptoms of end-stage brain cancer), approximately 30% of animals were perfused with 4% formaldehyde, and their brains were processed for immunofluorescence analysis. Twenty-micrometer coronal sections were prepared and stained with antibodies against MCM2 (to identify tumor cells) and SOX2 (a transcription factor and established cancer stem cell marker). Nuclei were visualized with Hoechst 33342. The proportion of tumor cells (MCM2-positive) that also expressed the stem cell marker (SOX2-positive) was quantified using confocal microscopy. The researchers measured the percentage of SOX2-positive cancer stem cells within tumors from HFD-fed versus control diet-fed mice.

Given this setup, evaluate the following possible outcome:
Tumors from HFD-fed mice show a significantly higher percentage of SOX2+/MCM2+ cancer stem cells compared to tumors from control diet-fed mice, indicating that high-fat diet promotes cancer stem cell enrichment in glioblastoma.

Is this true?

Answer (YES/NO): YES